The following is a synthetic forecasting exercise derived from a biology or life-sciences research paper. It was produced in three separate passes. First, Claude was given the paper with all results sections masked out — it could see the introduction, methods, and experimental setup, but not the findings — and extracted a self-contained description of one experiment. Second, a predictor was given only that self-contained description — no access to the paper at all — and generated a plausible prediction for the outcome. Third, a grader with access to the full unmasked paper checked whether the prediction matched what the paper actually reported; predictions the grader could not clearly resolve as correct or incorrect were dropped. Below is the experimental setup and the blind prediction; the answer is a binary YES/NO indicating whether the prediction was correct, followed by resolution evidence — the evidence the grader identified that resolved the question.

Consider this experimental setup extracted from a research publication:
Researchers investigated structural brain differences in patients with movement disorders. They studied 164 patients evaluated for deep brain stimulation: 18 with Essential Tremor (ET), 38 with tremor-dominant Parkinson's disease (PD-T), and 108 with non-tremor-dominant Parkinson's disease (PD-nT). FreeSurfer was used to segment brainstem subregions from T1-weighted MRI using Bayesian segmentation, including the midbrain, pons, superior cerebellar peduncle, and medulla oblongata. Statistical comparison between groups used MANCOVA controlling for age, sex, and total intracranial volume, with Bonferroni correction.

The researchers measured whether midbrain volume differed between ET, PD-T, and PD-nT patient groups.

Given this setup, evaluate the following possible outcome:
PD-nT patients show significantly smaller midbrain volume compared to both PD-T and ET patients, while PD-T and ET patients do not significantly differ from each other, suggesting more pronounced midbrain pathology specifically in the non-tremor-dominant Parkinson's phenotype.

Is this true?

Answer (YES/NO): NO